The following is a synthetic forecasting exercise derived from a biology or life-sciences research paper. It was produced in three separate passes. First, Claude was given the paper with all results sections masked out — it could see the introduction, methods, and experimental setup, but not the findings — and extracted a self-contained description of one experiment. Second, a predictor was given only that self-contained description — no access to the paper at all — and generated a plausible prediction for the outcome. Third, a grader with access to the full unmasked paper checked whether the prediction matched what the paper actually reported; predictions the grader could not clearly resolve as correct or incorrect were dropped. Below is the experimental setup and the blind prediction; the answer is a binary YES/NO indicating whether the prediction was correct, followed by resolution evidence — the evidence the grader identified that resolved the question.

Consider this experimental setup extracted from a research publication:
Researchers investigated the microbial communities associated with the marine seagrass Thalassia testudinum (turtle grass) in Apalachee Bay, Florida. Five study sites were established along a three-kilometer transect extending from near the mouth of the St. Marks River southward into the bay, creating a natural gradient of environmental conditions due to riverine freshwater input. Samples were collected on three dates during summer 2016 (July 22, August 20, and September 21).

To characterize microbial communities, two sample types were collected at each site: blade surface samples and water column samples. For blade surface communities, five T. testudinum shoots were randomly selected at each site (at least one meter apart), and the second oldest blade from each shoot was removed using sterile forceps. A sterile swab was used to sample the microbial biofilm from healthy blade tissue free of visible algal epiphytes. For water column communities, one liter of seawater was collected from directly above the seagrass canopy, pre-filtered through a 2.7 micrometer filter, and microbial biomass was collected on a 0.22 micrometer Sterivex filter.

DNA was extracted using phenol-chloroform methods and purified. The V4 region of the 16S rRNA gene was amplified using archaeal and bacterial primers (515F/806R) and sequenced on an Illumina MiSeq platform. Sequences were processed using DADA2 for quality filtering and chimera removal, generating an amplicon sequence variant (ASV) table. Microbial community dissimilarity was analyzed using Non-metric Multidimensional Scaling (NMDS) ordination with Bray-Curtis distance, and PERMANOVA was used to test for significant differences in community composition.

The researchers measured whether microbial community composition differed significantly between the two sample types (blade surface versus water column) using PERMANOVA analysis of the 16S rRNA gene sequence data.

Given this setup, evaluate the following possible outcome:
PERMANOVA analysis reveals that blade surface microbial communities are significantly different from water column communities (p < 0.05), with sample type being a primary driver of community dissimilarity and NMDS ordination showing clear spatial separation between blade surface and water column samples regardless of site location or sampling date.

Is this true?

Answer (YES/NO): NO